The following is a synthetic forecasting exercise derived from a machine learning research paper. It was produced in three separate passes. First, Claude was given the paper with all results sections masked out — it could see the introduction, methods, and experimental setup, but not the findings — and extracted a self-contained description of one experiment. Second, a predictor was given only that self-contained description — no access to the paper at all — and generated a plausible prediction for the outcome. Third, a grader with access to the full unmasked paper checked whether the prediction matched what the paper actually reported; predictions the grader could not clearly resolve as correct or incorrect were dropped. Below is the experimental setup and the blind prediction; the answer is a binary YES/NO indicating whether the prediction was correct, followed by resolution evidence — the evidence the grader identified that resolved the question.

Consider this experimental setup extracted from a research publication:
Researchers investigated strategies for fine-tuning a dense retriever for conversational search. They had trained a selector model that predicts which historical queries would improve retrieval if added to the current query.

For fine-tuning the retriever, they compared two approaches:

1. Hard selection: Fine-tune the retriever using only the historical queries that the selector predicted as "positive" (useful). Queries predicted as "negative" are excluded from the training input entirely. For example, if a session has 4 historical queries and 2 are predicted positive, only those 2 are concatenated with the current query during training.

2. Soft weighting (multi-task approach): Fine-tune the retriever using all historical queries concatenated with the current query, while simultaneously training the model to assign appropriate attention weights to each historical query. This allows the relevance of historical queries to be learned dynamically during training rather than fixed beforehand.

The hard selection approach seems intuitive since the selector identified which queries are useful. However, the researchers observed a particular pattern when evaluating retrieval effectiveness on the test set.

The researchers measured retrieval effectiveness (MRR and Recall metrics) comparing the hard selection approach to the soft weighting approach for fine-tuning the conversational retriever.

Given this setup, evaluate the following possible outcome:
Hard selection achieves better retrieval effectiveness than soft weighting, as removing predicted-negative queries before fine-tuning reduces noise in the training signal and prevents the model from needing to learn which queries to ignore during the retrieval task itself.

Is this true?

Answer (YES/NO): NO